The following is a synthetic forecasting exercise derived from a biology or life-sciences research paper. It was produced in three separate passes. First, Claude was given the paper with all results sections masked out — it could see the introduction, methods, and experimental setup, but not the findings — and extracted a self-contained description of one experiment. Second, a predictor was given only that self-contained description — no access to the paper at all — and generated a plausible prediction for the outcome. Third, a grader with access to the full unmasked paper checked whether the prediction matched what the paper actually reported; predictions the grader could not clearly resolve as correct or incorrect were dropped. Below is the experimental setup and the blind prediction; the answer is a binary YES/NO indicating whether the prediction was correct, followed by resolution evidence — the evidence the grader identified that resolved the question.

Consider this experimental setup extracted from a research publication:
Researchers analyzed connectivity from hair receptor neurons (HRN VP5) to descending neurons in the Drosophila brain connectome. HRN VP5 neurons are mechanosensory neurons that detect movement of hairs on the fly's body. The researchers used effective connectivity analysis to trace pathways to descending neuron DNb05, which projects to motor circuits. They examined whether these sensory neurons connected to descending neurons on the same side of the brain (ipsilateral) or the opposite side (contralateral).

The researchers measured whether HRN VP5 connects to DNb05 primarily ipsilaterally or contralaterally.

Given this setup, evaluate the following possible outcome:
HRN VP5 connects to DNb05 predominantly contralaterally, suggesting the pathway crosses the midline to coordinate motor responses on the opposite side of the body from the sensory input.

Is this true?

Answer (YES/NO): NO